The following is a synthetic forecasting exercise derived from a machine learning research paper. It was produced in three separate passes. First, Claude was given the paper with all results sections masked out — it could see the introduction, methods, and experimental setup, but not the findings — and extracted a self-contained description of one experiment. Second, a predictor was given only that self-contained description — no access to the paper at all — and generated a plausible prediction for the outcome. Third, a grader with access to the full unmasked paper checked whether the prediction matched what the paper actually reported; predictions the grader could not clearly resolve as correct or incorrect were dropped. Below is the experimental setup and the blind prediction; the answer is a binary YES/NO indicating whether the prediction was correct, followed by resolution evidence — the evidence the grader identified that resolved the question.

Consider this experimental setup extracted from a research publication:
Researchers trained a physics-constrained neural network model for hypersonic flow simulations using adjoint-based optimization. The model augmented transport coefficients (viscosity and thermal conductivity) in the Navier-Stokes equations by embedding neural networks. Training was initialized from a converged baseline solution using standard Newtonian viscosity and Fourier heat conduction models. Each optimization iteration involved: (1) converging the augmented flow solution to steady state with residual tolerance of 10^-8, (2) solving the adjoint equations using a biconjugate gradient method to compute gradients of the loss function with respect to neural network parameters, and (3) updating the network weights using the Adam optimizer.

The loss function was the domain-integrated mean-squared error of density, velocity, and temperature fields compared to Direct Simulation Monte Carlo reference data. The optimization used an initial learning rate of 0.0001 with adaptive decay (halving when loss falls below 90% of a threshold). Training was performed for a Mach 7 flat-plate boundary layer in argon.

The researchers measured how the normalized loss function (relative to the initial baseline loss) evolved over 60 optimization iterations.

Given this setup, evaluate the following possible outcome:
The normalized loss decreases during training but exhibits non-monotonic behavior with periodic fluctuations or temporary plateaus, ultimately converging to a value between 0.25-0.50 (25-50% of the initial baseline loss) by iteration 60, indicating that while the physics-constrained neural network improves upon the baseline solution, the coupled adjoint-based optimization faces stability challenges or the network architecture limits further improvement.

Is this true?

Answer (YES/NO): NO